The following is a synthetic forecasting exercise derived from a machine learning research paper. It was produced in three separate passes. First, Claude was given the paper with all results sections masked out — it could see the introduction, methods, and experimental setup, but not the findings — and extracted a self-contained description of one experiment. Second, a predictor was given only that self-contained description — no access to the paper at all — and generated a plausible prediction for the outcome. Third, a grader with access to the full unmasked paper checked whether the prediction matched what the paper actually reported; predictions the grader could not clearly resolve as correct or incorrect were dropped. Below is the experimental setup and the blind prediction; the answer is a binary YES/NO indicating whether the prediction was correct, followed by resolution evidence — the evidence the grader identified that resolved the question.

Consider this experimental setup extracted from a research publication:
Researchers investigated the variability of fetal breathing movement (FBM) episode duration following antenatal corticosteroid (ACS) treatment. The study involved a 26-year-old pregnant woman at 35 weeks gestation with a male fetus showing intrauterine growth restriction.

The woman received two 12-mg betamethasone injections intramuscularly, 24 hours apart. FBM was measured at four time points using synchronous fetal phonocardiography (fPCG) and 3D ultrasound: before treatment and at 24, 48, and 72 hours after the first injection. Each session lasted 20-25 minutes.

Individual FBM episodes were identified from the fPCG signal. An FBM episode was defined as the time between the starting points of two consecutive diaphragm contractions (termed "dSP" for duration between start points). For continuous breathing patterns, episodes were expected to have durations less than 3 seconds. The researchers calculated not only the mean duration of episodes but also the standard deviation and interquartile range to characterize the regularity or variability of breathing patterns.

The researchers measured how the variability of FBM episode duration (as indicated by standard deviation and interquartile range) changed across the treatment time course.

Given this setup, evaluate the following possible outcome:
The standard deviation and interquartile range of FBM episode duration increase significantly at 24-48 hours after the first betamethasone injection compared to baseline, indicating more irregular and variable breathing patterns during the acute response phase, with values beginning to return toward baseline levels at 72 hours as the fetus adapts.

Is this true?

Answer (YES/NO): NO